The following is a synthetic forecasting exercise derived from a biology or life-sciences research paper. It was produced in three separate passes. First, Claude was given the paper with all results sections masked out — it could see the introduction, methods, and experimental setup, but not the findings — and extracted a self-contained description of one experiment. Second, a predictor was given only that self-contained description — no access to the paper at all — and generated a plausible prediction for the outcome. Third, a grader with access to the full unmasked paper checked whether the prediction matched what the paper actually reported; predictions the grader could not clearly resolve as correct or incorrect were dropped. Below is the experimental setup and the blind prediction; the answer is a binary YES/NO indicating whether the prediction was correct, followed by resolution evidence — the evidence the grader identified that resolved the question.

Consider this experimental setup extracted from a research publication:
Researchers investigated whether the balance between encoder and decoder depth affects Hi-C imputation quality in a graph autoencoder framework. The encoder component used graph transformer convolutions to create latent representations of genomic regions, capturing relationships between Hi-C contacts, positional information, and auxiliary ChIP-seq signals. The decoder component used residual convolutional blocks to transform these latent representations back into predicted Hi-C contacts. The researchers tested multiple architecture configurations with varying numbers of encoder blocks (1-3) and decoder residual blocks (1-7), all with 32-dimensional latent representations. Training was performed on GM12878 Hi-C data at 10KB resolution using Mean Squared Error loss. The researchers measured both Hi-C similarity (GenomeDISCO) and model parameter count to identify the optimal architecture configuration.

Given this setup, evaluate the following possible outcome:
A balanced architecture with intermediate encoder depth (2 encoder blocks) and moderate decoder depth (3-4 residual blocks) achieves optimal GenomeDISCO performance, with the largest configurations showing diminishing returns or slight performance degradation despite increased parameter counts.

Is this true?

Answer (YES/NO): NO